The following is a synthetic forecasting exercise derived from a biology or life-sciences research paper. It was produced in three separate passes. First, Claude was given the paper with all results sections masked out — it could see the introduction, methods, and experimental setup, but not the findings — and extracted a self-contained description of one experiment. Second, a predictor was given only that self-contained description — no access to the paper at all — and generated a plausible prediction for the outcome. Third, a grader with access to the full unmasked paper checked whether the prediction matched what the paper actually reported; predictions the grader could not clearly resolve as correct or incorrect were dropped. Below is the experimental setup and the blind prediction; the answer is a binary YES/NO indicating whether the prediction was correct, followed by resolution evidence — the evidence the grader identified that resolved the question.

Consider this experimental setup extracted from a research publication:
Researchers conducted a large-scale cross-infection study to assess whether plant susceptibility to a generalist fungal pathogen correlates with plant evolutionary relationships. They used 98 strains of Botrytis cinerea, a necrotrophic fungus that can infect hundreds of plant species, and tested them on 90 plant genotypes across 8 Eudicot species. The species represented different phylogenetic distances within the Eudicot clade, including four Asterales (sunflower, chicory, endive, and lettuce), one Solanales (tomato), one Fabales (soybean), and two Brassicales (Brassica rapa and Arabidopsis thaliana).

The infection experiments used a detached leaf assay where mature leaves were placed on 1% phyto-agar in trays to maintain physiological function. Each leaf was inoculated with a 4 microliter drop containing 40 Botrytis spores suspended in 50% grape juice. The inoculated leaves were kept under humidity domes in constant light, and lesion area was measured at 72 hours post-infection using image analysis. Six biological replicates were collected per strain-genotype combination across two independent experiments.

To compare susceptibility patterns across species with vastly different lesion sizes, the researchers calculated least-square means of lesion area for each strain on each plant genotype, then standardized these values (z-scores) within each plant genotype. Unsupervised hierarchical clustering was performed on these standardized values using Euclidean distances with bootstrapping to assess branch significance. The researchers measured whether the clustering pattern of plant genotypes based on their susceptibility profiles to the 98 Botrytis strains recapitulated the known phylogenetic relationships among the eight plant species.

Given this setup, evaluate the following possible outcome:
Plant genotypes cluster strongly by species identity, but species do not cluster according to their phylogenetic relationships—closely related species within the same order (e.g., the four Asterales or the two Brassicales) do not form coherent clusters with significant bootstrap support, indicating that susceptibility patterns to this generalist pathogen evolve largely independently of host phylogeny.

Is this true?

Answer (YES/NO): YES